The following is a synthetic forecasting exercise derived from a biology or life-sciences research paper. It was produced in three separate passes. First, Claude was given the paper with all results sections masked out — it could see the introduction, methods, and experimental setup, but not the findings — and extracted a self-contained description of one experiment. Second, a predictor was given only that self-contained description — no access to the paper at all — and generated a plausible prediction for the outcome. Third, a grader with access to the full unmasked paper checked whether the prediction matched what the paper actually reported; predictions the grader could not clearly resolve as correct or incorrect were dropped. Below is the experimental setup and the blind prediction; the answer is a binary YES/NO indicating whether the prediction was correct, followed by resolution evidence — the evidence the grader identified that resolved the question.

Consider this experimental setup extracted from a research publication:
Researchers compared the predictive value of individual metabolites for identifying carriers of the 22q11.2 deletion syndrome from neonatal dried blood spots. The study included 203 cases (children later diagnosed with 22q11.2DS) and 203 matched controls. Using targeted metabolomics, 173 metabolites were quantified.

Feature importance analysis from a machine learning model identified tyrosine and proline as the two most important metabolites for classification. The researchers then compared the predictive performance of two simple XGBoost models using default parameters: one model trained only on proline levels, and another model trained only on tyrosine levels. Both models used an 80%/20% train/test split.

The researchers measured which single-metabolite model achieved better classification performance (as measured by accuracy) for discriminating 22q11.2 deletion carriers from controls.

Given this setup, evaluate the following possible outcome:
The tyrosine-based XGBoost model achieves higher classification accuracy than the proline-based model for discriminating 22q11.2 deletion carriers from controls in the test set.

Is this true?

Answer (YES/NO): YES